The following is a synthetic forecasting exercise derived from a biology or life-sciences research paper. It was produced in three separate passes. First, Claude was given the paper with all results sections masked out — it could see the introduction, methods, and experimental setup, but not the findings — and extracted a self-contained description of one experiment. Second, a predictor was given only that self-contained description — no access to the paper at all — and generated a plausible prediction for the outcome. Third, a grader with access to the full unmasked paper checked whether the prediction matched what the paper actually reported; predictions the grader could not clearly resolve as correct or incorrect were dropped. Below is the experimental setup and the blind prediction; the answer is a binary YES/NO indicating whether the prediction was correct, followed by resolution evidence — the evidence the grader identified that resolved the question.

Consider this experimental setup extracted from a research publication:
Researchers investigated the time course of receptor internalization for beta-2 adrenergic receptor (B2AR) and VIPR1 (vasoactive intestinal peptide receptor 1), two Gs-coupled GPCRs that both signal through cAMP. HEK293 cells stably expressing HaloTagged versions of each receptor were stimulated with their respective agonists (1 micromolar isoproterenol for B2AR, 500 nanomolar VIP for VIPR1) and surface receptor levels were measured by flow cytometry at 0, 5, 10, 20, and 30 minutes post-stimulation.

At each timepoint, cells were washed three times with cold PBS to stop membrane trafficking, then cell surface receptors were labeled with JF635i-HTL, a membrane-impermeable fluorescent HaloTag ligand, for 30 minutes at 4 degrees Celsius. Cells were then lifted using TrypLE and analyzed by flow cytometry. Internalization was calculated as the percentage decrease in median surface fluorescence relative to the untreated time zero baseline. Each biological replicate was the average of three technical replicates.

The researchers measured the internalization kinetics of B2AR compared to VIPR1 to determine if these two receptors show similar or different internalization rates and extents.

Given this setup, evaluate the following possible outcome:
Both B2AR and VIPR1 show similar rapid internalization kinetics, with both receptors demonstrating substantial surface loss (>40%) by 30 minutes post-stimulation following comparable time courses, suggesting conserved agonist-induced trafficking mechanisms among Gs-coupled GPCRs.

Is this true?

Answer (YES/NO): NO